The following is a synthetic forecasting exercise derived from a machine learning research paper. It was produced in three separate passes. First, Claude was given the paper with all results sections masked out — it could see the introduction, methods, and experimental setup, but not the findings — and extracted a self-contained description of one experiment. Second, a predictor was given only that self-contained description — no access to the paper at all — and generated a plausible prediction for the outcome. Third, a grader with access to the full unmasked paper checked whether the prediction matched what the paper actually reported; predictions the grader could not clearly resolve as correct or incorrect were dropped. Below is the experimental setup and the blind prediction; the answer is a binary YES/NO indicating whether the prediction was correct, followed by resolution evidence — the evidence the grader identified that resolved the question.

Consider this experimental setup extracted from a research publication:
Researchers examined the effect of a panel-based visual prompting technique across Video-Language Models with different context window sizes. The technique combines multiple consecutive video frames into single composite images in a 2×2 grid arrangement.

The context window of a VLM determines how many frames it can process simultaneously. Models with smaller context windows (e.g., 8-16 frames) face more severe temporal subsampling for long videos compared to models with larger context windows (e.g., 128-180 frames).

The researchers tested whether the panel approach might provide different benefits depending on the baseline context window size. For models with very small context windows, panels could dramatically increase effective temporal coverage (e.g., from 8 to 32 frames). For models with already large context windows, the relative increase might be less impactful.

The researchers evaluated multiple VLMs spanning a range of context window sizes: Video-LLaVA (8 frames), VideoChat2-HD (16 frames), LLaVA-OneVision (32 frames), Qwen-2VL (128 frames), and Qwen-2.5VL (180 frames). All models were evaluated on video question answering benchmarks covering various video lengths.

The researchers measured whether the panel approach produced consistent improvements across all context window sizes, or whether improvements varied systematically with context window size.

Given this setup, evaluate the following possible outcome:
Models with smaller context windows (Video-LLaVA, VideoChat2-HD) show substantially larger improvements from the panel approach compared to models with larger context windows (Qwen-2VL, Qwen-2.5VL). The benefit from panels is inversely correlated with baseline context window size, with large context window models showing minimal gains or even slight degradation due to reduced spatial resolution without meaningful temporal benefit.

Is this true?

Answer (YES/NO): NO